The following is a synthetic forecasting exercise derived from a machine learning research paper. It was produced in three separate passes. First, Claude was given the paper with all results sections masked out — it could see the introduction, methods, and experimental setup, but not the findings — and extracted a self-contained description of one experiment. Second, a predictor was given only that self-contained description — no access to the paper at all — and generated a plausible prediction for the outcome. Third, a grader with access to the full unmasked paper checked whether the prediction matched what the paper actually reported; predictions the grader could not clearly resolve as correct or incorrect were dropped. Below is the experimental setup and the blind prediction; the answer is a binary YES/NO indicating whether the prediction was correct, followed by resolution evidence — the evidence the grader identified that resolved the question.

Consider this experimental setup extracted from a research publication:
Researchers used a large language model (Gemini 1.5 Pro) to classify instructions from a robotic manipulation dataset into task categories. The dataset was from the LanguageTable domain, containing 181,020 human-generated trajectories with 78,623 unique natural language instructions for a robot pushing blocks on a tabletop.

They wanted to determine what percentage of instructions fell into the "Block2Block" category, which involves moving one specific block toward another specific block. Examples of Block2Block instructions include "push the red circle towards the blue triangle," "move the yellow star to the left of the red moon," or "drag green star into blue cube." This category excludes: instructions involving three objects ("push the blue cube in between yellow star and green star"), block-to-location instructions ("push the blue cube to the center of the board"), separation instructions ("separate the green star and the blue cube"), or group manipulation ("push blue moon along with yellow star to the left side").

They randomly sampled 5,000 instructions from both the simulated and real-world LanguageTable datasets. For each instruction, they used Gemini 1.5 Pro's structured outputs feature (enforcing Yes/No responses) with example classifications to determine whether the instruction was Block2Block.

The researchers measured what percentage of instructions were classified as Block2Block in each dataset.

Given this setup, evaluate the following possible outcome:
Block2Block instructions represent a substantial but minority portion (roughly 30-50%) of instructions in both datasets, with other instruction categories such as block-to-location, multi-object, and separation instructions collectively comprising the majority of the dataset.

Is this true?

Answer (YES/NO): YES